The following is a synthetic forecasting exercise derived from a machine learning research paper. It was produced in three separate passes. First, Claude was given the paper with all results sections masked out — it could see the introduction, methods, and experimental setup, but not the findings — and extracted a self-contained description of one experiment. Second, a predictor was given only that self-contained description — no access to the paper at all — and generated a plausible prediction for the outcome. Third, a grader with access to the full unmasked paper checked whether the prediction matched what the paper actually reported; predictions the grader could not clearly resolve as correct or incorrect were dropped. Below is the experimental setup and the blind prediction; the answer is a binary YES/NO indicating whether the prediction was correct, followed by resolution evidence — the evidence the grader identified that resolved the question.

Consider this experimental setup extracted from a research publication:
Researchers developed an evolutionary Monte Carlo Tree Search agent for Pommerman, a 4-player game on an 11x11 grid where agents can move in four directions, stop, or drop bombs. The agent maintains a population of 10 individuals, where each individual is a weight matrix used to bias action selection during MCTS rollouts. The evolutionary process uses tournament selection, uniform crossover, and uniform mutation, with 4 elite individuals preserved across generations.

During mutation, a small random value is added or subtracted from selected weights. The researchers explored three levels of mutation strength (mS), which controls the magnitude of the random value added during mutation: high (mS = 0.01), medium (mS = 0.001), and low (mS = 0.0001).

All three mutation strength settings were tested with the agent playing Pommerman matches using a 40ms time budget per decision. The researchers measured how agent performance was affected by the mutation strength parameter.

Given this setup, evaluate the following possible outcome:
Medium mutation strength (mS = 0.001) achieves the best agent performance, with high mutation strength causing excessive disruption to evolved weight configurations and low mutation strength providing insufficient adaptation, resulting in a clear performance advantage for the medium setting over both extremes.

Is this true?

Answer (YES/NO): NO